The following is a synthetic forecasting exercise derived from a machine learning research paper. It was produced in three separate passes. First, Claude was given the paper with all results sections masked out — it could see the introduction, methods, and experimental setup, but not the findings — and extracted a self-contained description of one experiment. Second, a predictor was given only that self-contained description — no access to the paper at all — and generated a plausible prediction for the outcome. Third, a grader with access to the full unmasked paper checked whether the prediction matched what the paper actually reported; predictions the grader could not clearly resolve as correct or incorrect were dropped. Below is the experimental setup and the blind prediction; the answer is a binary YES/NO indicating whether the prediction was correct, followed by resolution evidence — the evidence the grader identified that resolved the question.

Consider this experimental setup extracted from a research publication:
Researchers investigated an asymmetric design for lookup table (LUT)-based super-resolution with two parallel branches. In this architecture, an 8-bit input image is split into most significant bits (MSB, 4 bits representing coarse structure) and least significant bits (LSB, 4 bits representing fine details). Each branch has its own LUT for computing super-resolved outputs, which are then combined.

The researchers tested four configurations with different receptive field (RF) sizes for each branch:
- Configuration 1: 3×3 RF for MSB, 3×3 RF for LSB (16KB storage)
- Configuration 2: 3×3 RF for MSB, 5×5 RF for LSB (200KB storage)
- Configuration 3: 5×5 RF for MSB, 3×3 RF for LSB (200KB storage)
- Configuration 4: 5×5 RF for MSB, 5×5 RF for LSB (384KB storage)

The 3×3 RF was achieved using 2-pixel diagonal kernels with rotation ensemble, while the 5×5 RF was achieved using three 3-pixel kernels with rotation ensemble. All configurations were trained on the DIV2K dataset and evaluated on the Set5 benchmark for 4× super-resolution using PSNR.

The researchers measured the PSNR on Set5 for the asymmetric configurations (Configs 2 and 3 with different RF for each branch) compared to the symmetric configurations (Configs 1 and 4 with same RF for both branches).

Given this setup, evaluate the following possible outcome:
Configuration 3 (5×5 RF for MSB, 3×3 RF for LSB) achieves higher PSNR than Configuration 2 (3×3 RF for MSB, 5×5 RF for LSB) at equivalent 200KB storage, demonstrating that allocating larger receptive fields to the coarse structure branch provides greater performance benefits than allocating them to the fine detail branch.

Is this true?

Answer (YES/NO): YES